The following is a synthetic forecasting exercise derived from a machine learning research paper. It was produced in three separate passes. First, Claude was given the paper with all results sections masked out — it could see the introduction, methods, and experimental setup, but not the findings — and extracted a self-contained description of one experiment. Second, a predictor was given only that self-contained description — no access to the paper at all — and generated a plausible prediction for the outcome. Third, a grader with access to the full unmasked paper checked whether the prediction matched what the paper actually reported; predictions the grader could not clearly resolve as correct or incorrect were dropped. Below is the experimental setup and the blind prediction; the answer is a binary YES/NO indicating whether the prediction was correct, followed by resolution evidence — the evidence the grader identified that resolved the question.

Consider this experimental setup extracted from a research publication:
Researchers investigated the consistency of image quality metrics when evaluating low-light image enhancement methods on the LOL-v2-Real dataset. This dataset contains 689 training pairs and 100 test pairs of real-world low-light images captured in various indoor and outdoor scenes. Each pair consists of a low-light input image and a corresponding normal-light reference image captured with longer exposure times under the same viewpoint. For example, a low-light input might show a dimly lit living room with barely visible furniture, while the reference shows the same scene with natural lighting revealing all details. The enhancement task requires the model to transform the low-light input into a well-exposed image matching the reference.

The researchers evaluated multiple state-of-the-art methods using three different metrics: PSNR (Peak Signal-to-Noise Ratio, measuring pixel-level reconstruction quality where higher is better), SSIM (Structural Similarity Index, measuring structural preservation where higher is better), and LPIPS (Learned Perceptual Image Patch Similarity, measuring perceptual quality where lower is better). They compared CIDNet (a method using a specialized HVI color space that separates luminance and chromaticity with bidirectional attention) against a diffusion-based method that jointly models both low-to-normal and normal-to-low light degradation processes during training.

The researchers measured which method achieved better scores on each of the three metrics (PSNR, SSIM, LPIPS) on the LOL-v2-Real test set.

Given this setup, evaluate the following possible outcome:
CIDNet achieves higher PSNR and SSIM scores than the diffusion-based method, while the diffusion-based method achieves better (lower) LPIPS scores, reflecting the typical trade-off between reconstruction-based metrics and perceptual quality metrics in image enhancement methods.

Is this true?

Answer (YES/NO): NO